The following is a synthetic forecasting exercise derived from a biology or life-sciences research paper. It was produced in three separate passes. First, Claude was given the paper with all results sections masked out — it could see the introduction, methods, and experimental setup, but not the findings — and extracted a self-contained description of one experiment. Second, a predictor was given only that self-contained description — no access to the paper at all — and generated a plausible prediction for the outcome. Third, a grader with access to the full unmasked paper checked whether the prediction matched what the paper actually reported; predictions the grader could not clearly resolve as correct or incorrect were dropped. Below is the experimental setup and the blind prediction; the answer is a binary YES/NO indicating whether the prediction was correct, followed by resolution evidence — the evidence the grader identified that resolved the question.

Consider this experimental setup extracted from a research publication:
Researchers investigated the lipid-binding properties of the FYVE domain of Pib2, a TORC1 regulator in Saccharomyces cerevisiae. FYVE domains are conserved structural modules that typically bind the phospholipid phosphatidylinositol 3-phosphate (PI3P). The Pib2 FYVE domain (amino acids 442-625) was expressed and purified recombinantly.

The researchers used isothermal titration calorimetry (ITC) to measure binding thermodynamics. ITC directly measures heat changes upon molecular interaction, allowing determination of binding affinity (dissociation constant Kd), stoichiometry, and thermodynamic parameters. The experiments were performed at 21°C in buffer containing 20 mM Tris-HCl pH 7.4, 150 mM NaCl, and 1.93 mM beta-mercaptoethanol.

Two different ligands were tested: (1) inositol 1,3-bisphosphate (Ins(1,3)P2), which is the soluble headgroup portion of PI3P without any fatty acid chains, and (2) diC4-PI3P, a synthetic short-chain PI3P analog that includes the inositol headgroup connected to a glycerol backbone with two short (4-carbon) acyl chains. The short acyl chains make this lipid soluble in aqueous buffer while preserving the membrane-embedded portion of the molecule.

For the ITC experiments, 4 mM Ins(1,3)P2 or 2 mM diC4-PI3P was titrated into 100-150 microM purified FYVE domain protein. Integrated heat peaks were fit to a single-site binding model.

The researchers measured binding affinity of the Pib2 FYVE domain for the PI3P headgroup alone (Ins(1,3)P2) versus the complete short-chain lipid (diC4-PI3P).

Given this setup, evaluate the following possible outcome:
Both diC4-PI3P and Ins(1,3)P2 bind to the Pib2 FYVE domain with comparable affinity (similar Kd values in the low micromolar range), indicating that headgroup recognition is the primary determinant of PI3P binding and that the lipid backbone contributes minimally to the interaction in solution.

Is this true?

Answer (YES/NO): NO